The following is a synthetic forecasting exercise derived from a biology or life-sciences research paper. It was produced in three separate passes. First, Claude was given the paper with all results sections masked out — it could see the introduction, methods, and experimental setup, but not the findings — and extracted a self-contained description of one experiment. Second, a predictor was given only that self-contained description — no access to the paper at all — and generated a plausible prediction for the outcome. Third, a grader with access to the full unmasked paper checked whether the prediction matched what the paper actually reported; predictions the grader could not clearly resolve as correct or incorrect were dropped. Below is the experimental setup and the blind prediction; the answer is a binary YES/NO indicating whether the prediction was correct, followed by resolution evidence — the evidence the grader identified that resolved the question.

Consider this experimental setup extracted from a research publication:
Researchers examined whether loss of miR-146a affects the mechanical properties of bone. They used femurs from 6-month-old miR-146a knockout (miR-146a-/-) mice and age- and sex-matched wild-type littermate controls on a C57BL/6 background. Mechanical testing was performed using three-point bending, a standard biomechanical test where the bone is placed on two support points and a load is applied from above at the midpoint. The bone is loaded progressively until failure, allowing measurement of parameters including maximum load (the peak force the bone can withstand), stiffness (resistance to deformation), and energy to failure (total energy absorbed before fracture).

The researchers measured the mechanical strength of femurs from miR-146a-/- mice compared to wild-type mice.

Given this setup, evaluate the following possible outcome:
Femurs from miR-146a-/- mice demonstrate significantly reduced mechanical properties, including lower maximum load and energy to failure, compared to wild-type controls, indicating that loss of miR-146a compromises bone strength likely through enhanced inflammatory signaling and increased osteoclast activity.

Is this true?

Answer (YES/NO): NO